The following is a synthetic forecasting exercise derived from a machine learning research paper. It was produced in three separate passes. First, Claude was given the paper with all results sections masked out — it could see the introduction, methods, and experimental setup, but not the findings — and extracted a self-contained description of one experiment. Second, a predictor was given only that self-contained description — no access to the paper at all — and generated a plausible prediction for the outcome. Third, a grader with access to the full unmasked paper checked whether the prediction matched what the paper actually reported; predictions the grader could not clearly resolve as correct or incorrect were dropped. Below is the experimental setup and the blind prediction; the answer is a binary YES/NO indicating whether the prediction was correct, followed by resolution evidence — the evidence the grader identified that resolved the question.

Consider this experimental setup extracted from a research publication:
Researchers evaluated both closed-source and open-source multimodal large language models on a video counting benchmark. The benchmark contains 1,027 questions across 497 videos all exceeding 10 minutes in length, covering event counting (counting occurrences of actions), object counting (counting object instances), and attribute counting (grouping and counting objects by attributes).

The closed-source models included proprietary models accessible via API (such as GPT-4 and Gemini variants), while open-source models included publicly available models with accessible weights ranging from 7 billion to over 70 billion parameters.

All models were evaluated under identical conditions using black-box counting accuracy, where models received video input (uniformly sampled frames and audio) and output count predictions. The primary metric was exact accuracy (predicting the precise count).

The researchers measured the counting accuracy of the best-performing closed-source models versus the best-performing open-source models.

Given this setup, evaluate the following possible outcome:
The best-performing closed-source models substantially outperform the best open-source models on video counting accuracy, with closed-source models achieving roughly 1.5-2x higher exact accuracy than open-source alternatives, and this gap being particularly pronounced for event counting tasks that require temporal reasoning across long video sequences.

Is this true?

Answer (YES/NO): NO